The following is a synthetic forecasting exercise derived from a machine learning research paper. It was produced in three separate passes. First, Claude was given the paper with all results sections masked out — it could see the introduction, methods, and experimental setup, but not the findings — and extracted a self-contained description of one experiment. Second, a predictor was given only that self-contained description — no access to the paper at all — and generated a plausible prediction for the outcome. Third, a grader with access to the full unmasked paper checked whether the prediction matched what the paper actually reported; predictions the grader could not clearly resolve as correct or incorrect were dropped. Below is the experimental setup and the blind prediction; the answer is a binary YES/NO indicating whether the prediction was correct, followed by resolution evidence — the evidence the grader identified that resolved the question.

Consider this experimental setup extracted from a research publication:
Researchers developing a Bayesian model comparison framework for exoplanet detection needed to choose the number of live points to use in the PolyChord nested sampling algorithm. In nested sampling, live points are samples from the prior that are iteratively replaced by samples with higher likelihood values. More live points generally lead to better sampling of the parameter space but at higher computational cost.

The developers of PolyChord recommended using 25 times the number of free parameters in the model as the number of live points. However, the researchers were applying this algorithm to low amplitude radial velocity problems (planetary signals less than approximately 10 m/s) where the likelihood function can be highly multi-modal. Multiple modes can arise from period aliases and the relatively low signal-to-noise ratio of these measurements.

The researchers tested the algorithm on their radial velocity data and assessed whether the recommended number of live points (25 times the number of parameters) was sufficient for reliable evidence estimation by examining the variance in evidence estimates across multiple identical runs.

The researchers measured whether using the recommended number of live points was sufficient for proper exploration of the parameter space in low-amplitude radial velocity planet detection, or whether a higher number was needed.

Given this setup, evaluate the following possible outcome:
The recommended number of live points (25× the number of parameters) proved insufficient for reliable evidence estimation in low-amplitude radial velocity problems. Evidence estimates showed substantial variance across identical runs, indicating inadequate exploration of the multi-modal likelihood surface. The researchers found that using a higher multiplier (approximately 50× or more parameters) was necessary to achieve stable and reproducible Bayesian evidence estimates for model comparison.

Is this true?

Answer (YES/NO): YES